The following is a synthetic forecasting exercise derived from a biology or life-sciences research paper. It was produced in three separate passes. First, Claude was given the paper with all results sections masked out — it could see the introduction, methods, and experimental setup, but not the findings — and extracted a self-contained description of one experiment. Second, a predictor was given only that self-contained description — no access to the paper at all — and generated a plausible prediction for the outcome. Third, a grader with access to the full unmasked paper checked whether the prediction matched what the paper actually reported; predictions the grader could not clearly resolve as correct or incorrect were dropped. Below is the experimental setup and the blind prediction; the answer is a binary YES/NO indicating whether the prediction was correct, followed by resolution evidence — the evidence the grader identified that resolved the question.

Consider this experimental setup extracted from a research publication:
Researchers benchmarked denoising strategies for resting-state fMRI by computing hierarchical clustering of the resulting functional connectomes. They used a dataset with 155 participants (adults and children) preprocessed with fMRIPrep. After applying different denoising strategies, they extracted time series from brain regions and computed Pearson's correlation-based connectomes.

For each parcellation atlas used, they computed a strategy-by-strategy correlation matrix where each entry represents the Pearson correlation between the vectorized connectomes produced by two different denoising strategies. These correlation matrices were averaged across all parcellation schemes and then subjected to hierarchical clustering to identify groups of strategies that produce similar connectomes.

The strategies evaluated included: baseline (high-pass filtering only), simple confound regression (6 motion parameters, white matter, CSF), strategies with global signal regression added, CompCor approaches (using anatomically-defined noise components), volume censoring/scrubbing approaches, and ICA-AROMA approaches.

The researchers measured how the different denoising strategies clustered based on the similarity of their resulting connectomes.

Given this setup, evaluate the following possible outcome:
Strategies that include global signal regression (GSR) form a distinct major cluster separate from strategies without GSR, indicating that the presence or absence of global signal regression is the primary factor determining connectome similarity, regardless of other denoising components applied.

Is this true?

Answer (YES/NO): YES